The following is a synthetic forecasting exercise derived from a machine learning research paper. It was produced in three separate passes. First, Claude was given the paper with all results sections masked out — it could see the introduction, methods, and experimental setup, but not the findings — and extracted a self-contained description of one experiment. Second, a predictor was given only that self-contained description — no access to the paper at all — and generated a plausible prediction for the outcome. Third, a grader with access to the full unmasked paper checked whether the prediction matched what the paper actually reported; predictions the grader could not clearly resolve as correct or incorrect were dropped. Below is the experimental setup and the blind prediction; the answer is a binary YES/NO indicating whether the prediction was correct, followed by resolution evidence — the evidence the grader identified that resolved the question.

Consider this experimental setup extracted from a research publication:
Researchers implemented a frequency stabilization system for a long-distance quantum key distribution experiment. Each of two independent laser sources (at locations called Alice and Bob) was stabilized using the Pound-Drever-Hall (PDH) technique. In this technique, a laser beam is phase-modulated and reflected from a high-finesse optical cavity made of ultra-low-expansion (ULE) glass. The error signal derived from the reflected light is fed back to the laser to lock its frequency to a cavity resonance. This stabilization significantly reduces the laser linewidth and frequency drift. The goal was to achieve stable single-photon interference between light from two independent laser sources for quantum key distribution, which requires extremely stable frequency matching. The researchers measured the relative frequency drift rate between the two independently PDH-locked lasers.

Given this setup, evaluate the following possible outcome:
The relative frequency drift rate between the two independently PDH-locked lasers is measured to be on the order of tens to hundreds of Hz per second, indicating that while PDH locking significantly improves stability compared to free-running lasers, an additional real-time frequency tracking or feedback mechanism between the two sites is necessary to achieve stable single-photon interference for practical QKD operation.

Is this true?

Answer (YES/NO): NO